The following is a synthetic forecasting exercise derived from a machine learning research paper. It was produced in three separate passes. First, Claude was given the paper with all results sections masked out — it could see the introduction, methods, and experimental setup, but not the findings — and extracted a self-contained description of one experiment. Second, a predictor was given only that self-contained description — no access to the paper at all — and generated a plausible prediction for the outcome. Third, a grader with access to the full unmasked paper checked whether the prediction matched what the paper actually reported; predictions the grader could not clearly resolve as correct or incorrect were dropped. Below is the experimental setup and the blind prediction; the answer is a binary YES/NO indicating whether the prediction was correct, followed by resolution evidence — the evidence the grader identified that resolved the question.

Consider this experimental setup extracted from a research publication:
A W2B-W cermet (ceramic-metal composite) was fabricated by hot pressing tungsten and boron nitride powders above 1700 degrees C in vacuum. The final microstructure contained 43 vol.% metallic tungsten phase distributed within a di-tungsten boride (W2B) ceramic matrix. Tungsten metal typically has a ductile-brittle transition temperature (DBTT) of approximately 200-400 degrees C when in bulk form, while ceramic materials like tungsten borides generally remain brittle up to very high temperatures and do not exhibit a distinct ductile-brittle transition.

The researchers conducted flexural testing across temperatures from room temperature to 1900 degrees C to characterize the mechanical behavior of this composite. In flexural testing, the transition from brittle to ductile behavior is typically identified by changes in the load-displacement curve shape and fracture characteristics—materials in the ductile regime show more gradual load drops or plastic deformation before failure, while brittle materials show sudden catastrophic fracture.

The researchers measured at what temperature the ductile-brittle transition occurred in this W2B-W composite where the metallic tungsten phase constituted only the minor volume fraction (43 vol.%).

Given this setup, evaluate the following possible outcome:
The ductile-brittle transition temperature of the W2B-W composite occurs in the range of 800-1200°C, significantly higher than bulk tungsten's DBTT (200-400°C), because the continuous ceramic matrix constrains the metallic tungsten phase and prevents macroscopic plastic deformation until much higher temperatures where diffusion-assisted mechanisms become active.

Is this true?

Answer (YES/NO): YES